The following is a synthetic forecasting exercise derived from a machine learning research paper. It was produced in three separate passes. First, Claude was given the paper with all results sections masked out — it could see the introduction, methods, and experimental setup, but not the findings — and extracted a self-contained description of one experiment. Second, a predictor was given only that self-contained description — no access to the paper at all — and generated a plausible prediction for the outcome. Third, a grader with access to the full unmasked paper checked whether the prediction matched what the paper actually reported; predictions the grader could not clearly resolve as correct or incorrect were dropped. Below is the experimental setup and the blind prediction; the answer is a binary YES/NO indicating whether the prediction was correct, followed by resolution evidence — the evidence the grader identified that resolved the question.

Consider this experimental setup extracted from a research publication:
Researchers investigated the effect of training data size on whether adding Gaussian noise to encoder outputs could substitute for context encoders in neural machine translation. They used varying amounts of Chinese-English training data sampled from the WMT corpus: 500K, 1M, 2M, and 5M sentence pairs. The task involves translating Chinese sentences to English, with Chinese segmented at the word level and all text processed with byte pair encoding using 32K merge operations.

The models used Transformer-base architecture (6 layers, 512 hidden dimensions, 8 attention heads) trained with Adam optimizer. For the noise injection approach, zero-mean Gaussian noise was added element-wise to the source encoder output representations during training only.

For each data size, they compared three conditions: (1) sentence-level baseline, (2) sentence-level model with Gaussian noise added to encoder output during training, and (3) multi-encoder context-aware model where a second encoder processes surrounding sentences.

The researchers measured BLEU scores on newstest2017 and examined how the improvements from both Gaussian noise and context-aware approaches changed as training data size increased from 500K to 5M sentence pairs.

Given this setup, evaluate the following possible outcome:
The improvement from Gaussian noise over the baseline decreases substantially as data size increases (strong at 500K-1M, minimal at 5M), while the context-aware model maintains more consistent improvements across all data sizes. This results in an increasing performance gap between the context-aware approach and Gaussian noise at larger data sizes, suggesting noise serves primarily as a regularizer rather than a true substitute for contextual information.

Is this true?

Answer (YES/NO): NO